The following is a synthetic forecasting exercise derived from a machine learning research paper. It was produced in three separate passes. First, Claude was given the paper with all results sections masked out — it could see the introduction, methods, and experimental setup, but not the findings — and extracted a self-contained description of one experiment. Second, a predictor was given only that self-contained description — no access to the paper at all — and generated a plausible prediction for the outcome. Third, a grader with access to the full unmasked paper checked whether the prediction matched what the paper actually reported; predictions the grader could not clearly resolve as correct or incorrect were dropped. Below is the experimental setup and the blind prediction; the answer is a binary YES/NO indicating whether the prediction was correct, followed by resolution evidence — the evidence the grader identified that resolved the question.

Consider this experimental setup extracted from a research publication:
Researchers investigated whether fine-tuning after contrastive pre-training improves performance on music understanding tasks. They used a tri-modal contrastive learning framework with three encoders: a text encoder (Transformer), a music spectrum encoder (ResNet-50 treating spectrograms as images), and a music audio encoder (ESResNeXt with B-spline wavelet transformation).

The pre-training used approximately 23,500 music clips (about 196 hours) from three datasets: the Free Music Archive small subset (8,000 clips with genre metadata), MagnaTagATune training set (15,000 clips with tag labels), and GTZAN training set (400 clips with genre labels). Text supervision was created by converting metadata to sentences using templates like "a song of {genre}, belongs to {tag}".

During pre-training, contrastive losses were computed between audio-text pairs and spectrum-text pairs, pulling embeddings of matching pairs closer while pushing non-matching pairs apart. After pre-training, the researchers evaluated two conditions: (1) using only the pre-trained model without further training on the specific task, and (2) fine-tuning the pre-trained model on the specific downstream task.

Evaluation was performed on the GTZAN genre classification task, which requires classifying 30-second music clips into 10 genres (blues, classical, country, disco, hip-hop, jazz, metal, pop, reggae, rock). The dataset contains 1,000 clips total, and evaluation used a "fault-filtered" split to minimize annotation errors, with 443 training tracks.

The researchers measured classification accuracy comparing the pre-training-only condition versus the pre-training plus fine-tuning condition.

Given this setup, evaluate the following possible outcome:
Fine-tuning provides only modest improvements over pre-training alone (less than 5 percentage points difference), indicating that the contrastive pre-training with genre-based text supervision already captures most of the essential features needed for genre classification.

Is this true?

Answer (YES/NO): NO